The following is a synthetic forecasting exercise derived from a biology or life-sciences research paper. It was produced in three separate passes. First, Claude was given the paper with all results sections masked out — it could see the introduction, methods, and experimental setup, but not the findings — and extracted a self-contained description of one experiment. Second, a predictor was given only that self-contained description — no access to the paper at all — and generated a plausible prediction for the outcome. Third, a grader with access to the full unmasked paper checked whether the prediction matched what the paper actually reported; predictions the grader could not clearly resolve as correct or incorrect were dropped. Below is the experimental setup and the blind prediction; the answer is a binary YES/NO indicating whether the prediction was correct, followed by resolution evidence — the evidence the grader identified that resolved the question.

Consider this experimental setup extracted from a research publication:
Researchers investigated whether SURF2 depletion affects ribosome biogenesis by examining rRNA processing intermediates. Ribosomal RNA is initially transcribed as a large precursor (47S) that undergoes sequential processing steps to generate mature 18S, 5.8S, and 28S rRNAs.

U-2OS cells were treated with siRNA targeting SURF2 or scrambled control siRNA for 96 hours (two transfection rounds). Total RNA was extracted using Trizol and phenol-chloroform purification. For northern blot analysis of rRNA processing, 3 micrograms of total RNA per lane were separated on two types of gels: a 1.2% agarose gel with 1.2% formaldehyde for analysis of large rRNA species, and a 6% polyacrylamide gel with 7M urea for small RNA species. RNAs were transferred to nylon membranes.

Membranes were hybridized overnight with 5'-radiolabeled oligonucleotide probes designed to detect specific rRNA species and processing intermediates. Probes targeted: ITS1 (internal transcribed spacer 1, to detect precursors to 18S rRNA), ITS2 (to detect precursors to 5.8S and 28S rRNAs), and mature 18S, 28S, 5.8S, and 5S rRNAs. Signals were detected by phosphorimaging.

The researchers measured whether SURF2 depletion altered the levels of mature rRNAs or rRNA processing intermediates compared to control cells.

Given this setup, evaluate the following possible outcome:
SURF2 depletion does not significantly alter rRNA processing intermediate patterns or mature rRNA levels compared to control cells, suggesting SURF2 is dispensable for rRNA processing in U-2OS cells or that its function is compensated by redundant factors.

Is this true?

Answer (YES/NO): YES